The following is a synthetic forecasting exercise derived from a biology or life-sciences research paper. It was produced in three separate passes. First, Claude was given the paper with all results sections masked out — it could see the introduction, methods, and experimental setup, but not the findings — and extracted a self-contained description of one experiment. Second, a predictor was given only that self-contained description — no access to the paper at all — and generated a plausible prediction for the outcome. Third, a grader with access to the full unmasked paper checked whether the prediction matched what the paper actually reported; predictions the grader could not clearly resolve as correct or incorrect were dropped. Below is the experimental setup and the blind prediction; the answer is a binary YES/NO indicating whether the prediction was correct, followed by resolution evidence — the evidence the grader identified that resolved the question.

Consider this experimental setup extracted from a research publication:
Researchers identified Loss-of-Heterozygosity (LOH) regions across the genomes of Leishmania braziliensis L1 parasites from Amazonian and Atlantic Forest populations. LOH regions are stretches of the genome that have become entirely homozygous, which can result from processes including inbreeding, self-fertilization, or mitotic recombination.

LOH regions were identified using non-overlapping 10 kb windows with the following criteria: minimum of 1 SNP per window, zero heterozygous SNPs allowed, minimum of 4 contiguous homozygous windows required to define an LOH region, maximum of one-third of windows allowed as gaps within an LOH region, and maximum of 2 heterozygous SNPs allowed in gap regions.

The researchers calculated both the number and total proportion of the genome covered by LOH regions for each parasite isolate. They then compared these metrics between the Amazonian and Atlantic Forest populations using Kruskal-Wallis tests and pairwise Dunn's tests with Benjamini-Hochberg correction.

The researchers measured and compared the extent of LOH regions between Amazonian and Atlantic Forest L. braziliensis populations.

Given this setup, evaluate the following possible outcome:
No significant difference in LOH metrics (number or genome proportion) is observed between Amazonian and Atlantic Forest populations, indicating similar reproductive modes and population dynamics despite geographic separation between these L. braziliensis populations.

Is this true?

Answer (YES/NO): NO